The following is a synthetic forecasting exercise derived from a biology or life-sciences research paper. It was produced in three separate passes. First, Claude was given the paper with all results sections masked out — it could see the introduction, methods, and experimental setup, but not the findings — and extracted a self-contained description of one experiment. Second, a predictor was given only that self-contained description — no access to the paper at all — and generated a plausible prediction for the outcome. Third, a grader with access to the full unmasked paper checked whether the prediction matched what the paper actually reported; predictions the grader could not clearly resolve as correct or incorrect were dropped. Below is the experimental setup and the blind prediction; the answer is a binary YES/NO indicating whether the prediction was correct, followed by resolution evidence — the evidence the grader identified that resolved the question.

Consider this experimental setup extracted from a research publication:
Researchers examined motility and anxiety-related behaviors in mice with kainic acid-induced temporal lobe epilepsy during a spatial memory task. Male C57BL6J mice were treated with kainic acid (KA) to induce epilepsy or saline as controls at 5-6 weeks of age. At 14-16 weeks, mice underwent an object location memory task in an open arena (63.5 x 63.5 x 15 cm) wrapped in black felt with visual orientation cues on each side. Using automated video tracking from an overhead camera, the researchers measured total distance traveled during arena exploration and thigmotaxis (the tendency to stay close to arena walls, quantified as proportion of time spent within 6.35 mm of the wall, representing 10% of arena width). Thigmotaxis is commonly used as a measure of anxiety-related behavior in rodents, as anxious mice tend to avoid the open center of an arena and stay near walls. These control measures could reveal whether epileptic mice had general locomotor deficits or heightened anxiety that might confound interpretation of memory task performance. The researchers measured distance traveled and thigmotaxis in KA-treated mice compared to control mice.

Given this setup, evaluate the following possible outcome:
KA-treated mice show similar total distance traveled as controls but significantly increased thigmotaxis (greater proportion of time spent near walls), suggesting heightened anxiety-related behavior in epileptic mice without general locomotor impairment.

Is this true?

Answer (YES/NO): NO